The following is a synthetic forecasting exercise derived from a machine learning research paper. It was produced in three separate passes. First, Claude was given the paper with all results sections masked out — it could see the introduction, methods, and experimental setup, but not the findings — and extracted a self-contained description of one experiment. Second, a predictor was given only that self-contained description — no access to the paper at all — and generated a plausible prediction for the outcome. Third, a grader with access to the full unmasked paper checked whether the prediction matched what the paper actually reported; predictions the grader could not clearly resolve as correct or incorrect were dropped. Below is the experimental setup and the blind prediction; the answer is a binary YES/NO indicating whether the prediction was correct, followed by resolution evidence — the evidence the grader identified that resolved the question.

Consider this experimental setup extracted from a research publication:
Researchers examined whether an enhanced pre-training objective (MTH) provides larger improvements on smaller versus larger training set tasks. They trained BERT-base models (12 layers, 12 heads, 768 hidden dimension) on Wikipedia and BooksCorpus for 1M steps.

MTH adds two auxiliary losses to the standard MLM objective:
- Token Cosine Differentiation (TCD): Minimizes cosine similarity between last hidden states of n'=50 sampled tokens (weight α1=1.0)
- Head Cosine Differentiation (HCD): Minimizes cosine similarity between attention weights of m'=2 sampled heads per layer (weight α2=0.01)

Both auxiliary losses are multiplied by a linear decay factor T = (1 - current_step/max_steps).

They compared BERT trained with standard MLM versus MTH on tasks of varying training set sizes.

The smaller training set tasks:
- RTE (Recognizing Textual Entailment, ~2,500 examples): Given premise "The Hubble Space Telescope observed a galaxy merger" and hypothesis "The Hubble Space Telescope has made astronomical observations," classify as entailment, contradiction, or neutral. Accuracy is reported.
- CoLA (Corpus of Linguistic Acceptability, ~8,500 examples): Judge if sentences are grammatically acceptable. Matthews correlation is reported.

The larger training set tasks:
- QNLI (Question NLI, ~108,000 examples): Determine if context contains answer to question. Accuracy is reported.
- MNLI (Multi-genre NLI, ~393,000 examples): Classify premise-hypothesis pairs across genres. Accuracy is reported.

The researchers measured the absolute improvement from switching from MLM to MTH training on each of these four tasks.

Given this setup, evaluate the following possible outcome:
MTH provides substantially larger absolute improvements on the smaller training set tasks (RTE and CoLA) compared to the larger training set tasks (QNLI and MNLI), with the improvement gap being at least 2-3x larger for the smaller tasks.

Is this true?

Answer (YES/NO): YES